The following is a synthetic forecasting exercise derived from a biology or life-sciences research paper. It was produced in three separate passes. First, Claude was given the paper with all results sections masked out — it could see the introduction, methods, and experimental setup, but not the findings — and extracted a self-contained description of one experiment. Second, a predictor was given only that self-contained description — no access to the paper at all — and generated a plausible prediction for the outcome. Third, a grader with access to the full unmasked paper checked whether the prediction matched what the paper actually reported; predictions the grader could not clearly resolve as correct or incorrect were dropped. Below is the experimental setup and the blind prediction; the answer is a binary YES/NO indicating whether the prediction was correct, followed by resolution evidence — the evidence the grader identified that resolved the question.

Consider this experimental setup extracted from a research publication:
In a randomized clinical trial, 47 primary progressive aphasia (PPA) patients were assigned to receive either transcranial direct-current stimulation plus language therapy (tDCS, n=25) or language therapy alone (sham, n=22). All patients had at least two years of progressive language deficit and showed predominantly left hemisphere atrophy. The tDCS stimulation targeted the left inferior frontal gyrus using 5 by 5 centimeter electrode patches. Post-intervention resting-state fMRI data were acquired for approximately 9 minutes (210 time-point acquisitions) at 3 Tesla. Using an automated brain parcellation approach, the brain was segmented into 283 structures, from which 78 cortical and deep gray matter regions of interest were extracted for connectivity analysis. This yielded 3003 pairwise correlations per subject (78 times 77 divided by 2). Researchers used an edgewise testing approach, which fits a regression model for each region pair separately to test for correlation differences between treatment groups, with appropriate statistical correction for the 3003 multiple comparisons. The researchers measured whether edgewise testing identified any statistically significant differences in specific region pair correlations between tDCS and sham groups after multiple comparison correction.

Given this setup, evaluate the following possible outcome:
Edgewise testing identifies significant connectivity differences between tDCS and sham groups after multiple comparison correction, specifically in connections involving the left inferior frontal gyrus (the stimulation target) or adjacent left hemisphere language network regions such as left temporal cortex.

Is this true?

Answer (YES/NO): NO